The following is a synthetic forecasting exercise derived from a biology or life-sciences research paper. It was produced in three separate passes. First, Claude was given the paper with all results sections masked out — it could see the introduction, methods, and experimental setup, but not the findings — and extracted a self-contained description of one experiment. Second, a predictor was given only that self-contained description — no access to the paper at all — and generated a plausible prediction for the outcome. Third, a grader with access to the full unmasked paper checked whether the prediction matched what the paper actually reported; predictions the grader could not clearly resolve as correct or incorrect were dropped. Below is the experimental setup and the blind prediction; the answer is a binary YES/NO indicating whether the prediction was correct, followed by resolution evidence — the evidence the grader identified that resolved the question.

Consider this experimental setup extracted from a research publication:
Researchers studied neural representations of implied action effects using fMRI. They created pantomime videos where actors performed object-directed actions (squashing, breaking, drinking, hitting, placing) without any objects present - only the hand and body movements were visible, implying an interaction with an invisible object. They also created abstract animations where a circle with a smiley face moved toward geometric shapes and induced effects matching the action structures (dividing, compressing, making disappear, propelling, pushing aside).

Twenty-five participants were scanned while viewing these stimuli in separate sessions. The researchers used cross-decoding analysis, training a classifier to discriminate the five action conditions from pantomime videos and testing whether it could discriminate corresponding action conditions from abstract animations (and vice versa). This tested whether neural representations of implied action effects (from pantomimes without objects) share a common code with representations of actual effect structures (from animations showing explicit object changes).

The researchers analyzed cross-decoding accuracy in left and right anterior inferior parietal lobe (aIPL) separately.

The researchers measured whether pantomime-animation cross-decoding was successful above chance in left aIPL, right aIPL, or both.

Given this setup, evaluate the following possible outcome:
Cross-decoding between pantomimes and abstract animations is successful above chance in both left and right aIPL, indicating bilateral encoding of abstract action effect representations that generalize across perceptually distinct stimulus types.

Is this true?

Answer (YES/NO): NO